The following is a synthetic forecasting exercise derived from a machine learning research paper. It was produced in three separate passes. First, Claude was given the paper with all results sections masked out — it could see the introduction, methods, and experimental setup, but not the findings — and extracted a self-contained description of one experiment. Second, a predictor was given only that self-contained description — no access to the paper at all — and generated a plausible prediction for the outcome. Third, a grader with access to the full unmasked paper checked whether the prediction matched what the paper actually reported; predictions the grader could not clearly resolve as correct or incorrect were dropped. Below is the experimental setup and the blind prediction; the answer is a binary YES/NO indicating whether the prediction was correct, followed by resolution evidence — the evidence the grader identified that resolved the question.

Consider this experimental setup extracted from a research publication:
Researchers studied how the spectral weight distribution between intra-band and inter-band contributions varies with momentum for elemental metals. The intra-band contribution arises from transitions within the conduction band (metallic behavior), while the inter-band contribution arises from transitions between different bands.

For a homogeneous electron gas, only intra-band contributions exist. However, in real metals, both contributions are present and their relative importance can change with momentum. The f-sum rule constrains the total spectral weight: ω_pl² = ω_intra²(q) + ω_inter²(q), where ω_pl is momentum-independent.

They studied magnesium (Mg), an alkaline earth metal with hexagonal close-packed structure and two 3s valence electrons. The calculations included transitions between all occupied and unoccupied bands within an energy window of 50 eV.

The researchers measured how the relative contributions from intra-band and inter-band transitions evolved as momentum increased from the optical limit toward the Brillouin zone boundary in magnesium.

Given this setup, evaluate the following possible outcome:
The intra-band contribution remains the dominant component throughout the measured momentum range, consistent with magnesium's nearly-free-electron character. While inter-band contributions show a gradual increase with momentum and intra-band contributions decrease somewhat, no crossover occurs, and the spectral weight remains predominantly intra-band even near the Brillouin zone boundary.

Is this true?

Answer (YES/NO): NO